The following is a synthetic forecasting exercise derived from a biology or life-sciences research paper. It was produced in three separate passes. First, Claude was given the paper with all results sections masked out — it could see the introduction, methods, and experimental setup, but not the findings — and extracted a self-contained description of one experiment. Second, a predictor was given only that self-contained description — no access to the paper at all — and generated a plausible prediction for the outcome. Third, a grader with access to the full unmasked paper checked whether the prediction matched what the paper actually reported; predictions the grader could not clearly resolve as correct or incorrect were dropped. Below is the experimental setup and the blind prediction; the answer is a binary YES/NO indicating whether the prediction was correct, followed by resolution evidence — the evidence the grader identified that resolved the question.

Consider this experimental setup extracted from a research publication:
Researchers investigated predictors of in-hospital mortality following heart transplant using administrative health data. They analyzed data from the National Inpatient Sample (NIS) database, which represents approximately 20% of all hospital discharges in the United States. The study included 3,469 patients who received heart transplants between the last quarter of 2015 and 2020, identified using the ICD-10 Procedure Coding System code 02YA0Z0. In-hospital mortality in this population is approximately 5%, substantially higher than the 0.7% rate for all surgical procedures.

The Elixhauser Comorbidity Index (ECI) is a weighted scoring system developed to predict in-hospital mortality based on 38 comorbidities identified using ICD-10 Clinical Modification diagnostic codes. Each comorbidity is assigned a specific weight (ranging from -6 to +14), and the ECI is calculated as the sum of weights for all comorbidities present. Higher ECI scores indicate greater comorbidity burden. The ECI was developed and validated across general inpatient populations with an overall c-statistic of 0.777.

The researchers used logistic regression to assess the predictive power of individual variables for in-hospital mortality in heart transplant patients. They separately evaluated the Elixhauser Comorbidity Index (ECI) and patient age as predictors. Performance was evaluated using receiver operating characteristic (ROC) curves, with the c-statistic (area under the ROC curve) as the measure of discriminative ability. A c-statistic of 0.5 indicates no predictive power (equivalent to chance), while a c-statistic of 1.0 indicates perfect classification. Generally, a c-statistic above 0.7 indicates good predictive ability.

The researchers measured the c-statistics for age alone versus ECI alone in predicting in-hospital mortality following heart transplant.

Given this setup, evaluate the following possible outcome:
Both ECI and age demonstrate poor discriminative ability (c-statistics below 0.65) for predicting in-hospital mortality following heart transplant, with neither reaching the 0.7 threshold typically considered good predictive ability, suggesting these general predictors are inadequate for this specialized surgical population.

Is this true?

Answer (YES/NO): NO